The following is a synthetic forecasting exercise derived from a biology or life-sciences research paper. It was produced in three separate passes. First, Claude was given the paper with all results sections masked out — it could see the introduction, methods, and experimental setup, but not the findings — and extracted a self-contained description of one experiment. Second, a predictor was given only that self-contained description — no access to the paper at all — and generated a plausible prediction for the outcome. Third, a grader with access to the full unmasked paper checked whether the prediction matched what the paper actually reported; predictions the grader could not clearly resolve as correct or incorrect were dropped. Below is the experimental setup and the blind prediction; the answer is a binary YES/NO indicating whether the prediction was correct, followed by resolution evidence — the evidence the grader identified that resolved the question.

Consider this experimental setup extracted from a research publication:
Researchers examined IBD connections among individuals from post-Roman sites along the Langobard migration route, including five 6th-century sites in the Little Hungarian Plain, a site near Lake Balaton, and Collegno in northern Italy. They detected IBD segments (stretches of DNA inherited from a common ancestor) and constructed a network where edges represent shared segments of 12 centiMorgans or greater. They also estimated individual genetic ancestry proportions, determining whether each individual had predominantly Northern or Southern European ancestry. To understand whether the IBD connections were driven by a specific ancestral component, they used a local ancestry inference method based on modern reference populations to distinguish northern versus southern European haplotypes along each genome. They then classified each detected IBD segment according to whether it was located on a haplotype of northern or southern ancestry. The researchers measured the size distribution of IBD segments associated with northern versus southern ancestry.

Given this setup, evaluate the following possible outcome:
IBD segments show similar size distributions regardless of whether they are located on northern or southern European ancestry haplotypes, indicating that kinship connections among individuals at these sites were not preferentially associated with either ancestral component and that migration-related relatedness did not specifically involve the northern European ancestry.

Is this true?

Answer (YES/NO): NO